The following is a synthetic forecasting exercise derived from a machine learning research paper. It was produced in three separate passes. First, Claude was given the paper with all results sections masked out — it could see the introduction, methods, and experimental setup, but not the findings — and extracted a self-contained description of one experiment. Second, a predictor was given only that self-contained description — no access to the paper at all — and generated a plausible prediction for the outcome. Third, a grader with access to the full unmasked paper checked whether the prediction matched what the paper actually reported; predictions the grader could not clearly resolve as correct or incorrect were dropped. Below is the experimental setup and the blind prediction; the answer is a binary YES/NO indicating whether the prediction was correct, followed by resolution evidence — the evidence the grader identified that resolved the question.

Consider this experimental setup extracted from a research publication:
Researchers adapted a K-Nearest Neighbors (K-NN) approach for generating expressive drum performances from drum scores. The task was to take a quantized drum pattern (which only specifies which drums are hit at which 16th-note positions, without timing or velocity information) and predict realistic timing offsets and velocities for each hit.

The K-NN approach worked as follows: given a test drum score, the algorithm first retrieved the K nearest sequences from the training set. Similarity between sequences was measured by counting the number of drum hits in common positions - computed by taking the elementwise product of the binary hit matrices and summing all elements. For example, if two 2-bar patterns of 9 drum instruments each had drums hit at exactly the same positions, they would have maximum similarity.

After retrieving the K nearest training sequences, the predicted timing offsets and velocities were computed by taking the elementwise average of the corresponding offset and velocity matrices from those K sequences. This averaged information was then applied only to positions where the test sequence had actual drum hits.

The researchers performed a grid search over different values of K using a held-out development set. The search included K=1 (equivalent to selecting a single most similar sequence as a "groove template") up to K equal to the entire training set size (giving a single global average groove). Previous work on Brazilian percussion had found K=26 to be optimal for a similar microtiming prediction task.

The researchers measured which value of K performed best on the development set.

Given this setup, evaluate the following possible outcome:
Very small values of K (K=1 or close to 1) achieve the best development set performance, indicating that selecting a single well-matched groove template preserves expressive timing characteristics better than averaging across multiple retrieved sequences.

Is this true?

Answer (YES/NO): NO